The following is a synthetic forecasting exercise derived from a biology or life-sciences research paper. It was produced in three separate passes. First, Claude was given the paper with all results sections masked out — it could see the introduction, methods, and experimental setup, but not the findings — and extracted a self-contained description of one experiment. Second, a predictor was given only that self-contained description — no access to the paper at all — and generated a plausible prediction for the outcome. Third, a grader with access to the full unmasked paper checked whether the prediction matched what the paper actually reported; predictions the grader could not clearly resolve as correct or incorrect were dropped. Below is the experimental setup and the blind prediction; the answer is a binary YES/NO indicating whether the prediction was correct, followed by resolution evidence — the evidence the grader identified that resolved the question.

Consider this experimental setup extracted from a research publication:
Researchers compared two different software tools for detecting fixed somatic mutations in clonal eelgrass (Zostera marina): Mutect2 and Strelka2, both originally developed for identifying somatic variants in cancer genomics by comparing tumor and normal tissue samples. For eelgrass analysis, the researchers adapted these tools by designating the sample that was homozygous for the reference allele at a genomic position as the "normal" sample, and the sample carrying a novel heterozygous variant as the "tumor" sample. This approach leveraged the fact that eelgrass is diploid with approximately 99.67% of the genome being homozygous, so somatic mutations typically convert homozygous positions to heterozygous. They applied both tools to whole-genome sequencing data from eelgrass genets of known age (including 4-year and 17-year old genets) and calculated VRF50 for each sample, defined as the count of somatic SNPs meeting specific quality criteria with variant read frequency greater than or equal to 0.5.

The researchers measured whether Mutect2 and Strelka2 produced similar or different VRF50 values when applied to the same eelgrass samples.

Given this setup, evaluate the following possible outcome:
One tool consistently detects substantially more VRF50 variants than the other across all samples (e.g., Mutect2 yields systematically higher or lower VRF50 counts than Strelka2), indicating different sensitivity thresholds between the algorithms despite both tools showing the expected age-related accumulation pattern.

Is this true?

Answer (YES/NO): NO